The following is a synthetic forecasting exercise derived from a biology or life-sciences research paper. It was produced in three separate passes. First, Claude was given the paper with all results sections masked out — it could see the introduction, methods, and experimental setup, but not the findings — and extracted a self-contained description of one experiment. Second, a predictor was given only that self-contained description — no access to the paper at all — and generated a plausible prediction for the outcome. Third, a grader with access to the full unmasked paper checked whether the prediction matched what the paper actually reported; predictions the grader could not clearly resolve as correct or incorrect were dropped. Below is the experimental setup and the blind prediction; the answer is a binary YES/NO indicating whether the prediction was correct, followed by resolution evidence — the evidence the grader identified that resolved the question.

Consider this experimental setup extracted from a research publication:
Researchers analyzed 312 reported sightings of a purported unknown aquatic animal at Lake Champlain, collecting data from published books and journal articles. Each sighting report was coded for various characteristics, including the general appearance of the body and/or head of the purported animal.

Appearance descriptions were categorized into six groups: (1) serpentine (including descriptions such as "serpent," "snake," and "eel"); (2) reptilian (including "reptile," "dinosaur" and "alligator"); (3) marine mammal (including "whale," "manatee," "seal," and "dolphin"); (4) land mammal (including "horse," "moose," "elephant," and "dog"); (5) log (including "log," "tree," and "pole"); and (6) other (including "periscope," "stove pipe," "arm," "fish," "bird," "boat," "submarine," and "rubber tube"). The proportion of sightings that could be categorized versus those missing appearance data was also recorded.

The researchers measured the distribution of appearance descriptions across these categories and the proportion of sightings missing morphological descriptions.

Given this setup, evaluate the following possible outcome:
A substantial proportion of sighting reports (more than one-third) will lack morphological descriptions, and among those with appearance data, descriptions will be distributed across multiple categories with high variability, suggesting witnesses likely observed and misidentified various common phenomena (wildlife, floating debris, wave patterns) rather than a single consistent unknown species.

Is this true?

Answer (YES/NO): YES